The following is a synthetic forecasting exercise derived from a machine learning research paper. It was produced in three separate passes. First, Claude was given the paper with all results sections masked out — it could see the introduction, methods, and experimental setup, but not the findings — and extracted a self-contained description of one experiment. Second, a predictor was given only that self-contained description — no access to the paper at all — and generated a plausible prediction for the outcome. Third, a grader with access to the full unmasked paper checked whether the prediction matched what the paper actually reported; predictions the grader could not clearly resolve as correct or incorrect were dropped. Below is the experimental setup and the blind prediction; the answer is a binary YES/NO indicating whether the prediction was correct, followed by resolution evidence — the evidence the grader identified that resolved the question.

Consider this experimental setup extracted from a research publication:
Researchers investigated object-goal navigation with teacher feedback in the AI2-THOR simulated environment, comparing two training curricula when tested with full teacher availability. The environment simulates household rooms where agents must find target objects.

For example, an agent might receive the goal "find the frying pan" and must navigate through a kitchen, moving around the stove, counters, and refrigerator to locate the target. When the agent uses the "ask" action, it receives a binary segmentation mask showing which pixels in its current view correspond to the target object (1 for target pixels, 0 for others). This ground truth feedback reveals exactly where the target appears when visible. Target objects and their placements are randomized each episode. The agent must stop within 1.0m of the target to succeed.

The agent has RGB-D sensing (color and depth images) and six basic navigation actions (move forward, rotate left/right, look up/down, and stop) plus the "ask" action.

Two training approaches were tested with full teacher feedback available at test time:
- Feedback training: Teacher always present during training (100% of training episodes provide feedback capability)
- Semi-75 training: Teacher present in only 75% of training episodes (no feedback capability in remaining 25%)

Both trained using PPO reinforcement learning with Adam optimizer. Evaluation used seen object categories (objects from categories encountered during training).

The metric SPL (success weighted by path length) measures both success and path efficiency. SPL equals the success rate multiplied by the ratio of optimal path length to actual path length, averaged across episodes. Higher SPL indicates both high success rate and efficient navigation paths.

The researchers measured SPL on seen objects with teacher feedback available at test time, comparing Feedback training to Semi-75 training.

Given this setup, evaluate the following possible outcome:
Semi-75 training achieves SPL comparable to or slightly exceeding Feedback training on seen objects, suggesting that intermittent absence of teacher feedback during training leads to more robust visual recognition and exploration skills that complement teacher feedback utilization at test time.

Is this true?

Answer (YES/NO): YES